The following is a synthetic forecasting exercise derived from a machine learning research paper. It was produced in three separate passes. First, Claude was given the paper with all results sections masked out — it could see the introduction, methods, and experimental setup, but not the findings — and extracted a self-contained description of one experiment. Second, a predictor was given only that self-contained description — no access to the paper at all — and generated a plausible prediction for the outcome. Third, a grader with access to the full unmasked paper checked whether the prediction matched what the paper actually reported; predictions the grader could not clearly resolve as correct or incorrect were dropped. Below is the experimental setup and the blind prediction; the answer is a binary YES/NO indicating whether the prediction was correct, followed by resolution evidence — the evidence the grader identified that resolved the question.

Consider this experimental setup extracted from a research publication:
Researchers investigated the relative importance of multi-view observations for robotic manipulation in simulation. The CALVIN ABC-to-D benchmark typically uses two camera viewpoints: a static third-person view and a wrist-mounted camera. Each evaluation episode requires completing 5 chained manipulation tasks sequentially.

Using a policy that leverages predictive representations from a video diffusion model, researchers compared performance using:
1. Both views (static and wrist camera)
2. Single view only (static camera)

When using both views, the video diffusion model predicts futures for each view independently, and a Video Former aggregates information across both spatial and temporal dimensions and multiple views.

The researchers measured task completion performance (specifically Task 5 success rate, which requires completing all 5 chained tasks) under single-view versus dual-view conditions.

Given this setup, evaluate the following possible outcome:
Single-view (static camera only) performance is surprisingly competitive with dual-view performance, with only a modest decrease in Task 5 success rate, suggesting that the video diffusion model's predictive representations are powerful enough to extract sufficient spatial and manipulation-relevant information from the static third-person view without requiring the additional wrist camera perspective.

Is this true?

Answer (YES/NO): NO